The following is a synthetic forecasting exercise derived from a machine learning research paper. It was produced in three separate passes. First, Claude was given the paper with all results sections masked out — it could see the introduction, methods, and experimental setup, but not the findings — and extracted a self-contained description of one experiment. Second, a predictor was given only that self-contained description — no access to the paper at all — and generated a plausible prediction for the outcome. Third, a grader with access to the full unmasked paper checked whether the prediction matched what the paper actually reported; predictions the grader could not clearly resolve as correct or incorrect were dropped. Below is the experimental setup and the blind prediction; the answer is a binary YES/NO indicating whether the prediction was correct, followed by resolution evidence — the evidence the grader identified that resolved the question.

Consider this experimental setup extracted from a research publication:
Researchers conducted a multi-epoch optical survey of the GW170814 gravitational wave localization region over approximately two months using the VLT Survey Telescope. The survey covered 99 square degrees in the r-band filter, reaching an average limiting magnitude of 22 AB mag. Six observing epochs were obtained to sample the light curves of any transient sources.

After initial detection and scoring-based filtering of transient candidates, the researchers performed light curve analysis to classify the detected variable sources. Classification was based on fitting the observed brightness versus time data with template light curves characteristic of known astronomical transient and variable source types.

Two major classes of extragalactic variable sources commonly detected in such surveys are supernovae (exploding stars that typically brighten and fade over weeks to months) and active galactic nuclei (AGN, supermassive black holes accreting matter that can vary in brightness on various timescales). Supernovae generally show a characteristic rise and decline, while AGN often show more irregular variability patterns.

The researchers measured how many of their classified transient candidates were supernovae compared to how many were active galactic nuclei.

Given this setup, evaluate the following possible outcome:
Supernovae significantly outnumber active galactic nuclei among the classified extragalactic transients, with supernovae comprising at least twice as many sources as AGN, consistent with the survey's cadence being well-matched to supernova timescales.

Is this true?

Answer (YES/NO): YES